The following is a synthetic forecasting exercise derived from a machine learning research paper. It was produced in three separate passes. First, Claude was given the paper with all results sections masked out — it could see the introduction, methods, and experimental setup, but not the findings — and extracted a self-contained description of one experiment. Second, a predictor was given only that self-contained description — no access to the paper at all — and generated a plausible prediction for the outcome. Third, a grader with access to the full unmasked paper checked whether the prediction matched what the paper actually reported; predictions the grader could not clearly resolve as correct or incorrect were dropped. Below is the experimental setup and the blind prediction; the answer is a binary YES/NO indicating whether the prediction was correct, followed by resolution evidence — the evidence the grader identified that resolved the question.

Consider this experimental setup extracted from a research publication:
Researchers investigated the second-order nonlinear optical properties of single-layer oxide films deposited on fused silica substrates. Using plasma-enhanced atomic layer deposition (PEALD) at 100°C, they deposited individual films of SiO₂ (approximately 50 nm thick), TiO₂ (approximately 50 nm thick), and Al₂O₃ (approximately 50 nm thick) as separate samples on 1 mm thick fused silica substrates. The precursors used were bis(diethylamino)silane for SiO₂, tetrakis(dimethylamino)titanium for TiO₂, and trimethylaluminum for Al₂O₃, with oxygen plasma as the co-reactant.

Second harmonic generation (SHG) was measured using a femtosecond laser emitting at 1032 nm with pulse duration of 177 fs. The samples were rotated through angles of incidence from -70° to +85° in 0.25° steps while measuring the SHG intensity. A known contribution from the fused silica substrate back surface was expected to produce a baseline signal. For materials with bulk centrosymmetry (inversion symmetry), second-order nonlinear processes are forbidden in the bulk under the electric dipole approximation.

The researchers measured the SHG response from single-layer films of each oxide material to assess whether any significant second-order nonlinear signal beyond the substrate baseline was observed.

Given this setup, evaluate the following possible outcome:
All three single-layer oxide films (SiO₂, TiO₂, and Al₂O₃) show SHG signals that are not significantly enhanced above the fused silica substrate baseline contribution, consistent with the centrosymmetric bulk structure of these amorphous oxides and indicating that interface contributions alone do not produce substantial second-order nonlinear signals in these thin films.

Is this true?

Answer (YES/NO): YES